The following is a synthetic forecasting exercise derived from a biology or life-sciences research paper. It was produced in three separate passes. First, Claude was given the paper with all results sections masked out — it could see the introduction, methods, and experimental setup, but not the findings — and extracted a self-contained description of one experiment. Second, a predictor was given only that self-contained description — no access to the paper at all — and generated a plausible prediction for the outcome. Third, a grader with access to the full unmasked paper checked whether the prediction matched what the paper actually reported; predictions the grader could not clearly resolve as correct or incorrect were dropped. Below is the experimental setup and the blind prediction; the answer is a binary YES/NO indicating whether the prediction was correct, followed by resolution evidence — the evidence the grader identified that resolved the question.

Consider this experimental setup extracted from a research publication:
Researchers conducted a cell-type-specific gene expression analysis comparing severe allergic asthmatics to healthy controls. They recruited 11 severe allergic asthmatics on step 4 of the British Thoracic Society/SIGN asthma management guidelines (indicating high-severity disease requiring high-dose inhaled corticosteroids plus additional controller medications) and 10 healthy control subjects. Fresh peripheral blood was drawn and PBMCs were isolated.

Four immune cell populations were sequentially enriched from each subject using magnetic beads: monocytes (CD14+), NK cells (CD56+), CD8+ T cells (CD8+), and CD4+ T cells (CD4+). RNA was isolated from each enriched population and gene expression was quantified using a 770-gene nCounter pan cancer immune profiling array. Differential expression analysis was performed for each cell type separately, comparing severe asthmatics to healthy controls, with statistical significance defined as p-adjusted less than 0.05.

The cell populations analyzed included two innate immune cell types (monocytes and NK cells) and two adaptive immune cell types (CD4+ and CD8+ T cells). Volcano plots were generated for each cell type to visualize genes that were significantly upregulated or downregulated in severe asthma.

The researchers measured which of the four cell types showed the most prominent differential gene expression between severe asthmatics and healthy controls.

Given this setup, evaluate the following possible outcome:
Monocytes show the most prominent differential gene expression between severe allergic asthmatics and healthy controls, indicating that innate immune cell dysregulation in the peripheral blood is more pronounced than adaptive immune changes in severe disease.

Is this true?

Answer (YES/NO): NO